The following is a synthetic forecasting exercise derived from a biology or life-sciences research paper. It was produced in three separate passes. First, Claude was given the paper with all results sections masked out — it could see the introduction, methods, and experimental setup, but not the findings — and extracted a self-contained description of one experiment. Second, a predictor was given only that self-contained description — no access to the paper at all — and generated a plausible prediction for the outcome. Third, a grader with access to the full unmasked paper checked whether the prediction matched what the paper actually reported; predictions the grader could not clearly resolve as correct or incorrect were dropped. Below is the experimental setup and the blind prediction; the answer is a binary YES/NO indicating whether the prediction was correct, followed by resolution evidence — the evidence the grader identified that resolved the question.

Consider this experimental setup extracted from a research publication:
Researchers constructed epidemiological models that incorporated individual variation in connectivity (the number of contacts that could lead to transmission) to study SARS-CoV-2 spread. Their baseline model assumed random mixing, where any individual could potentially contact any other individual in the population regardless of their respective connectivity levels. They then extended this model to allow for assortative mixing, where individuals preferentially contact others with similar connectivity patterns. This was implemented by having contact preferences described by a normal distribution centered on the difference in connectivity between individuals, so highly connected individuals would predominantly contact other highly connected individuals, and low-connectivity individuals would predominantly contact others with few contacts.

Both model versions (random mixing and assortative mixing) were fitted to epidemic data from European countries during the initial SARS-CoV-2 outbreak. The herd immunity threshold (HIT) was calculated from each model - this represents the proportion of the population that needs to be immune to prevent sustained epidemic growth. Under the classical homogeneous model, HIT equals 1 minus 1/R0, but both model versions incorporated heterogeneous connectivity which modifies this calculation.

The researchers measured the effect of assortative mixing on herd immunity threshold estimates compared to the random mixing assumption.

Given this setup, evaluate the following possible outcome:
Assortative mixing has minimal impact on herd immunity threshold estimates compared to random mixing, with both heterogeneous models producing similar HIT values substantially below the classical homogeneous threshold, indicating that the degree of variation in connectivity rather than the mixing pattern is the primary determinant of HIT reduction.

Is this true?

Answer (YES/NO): YES